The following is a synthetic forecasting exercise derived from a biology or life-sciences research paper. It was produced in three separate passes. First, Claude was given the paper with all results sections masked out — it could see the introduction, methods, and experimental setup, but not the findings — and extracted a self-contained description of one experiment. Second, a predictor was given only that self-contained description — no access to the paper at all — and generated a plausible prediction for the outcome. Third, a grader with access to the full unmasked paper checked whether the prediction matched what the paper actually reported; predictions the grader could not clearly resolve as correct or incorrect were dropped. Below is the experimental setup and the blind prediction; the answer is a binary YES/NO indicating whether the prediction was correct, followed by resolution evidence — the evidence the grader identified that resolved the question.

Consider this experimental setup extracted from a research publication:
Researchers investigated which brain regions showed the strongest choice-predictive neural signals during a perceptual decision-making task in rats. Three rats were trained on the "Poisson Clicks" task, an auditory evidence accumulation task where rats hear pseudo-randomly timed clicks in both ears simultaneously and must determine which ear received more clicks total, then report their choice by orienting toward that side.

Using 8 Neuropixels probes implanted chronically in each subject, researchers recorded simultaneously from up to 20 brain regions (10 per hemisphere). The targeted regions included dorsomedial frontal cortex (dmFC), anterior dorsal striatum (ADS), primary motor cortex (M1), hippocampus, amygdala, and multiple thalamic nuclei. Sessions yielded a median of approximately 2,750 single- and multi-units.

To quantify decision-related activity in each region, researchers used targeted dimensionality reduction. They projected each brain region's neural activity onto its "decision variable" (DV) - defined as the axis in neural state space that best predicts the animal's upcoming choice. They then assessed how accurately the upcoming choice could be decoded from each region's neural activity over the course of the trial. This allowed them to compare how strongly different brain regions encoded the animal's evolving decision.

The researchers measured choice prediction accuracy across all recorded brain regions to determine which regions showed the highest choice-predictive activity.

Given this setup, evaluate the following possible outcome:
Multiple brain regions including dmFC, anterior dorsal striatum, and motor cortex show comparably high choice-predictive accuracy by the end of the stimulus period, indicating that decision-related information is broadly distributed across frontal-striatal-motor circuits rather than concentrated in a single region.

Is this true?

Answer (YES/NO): YES